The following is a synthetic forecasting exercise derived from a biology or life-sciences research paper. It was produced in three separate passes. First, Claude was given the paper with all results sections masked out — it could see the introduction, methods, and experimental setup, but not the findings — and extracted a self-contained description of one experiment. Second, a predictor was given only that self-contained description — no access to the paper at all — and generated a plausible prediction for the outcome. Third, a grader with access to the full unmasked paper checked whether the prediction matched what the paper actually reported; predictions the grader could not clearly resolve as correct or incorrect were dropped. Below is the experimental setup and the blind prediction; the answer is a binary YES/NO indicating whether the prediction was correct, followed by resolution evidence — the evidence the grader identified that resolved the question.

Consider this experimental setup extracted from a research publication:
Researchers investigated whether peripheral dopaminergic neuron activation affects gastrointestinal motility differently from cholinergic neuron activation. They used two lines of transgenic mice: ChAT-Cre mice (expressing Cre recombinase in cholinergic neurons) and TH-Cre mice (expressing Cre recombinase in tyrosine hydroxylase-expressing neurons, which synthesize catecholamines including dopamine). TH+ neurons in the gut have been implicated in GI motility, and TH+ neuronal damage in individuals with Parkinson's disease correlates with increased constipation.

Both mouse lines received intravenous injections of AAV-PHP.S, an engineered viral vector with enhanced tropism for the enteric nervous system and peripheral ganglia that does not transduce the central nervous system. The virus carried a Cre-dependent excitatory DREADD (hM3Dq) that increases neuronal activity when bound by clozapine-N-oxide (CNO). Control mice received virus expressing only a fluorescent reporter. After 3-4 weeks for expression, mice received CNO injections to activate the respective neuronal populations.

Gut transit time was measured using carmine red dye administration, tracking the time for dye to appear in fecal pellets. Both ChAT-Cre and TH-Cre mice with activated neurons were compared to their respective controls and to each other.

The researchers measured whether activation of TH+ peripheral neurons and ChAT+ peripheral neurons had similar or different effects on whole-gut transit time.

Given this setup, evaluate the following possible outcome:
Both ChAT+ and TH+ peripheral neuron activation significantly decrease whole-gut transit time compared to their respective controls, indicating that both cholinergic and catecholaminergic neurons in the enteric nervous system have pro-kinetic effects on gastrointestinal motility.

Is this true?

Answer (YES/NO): YES